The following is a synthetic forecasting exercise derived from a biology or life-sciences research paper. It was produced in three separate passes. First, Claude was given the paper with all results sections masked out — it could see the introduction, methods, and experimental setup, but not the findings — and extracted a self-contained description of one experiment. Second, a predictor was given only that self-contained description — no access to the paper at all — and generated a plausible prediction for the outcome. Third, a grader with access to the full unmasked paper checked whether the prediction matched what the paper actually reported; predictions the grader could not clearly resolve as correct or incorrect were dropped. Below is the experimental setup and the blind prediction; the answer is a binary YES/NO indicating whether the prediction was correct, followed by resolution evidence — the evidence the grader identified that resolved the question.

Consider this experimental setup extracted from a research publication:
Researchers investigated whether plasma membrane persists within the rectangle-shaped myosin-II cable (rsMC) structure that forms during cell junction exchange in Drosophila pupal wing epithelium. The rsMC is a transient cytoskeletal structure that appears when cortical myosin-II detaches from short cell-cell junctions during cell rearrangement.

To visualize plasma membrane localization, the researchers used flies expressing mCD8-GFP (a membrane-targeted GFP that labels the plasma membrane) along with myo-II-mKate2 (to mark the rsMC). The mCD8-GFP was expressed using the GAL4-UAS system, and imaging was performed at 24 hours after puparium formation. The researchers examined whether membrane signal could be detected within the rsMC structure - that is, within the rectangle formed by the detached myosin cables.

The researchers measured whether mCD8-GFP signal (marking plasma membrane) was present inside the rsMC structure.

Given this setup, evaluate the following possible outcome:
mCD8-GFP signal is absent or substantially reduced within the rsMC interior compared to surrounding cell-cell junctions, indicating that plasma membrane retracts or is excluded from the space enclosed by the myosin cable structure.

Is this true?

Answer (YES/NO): NO